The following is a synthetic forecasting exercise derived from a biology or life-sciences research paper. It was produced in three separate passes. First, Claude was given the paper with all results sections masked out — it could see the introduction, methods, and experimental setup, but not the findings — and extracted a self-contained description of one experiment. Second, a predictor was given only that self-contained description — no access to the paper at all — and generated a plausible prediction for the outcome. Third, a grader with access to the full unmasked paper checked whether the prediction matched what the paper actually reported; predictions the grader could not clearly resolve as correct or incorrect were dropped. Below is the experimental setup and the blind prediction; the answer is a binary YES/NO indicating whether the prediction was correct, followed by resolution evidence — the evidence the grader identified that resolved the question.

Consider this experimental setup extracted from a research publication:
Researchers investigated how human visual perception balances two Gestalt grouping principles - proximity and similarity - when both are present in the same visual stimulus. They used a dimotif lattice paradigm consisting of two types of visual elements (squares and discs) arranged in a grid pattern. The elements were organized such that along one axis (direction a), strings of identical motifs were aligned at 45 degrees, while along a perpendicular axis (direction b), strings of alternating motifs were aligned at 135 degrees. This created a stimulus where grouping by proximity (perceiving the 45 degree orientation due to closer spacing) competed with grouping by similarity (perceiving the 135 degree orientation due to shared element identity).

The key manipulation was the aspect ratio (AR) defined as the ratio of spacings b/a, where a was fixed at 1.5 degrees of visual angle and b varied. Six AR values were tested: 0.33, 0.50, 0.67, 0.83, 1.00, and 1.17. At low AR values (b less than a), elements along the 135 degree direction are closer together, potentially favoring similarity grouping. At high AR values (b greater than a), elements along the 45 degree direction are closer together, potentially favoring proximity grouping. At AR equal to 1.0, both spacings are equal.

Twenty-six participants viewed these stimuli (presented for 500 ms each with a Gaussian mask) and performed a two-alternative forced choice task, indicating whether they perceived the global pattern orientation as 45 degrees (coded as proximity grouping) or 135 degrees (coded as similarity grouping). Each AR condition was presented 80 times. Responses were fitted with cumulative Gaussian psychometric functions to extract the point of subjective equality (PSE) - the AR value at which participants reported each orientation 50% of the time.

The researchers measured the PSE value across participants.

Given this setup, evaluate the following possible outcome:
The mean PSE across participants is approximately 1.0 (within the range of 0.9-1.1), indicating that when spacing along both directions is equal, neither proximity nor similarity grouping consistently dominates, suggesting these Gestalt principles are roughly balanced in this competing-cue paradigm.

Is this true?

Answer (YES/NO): NO